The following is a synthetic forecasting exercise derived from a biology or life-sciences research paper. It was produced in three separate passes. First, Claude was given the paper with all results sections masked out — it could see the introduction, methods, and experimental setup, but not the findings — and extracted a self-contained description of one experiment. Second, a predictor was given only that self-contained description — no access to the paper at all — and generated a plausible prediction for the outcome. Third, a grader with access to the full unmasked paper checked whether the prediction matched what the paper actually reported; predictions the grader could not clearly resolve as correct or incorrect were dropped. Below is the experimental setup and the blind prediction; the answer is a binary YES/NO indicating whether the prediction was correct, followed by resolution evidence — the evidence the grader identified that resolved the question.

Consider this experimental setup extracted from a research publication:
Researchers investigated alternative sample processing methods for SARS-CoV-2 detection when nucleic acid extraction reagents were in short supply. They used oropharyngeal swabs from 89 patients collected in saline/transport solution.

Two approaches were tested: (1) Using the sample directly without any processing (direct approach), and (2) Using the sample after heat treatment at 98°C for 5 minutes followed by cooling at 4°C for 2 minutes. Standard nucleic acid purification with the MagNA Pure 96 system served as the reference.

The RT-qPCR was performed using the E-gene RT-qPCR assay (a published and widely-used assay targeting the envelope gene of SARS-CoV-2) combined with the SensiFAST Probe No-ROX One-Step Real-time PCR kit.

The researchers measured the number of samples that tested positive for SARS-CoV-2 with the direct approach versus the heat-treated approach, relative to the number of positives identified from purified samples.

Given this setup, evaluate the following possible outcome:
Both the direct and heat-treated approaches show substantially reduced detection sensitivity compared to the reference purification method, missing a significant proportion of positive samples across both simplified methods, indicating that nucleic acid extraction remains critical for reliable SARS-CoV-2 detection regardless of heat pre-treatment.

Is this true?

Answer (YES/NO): NO